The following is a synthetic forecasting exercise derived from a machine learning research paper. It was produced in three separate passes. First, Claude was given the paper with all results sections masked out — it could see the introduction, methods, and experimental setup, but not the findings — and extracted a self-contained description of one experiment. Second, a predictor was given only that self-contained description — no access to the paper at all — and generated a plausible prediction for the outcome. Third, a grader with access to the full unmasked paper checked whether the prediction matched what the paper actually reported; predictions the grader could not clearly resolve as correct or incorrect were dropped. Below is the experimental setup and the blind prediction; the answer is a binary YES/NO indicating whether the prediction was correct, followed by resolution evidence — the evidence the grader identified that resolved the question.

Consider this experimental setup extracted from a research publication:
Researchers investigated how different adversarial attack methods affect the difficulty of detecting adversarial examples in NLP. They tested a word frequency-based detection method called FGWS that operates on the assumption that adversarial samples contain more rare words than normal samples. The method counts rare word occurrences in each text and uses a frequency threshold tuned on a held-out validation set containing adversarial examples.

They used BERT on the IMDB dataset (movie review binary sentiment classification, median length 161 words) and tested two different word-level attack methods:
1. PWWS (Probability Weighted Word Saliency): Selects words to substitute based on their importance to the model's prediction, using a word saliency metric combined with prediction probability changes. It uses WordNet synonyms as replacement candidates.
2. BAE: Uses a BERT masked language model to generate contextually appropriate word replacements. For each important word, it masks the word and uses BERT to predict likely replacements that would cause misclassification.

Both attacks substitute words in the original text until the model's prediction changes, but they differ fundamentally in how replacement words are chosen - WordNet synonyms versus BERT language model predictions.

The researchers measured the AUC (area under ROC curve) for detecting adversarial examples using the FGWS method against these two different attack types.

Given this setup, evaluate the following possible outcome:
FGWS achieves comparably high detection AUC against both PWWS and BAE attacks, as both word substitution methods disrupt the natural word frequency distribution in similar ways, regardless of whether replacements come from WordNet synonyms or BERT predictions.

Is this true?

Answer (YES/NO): NO